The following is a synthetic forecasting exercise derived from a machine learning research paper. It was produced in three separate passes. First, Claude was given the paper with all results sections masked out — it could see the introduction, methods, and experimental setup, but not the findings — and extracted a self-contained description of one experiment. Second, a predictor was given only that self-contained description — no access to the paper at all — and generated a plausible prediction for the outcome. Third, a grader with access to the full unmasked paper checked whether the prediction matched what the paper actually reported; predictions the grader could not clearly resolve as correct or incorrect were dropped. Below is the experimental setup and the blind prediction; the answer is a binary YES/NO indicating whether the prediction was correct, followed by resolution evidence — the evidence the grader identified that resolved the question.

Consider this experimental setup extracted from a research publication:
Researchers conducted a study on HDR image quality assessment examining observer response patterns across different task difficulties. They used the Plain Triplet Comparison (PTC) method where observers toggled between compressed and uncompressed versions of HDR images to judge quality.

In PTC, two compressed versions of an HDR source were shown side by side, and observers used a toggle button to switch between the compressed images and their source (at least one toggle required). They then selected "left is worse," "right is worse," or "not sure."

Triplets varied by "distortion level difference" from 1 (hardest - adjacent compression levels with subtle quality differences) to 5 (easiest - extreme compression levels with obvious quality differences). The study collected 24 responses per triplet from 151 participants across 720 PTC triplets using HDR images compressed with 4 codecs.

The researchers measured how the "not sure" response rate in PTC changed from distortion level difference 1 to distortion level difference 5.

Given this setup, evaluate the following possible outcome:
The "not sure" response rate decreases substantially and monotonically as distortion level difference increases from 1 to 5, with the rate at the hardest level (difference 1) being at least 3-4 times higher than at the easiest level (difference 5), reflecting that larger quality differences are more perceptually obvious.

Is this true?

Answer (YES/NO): YES